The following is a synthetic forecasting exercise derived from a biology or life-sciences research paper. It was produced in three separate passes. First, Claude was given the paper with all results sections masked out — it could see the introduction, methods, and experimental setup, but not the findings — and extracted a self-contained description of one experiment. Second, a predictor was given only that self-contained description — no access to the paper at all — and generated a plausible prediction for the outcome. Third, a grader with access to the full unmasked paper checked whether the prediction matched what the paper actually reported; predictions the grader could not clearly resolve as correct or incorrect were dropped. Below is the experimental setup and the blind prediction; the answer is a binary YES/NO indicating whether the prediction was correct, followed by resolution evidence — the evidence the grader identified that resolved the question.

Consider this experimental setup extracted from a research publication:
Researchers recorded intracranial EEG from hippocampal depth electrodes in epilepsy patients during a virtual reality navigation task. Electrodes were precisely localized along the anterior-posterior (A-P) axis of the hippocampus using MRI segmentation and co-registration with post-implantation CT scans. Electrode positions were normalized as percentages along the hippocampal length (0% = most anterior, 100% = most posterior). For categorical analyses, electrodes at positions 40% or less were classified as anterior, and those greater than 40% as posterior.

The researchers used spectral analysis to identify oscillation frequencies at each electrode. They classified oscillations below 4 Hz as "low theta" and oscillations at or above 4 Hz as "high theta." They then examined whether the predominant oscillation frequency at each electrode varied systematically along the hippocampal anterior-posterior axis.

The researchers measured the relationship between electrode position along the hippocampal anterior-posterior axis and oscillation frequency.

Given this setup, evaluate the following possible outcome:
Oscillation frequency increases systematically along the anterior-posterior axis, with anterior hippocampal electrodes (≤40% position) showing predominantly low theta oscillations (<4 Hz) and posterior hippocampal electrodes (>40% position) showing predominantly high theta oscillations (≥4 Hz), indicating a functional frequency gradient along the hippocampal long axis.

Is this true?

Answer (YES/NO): NO